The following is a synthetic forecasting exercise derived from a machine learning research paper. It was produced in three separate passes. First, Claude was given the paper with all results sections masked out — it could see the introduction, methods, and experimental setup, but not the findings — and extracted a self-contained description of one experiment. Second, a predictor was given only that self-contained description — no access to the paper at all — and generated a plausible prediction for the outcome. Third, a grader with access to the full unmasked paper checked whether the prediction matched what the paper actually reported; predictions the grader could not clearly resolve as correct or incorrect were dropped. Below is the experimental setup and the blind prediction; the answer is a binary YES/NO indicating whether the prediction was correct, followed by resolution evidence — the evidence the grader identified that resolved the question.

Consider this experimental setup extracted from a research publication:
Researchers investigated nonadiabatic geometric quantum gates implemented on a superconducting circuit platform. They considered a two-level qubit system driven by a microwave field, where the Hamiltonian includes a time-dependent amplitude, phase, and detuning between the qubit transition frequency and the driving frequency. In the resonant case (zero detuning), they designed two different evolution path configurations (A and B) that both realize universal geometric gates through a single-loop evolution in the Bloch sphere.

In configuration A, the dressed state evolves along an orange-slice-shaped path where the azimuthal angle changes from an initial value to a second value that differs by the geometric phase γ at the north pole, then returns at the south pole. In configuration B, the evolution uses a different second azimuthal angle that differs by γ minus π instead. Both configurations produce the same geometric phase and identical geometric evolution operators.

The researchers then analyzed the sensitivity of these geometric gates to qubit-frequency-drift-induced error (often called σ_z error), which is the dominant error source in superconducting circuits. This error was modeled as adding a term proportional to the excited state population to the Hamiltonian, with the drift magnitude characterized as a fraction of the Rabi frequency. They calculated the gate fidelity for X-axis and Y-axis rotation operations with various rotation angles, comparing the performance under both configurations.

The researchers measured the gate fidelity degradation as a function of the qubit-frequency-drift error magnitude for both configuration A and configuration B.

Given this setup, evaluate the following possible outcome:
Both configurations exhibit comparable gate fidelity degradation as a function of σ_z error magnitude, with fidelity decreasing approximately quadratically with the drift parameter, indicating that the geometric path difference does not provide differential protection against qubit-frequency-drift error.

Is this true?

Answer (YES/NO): NO